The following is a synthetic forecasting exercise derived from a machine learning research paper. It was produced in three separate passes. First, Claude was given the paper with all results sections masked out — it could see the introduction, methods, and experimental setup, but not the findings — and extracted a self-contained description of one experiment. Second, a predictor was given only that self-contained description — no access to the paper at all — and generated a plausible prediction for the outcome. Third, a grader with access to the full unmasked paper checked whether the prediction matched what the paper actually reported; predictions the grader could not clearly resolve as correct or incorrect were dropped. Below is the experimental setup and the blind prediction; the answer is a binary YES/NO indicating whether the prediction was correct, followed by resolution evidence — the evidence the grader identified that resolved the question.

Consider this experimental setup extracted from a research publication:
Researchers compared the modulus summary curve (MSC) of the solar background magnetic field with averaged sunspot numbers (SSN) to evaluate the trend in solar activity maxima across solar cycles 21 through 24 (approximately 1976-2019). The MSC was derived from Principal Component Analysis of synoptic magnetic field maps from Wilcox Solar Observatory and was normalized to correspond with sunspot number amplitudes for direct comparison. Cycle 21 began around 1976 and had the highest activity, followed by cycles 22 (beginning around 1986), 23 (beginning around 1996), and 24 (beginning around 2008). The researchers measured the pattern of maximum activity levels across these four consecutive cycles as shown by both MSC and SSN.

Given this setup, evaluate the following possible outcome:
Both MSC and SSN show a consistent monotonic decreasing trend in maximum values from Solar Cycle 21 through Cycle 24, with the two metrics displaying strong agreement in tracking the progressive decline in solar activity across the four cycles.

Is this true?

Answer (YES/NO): YES